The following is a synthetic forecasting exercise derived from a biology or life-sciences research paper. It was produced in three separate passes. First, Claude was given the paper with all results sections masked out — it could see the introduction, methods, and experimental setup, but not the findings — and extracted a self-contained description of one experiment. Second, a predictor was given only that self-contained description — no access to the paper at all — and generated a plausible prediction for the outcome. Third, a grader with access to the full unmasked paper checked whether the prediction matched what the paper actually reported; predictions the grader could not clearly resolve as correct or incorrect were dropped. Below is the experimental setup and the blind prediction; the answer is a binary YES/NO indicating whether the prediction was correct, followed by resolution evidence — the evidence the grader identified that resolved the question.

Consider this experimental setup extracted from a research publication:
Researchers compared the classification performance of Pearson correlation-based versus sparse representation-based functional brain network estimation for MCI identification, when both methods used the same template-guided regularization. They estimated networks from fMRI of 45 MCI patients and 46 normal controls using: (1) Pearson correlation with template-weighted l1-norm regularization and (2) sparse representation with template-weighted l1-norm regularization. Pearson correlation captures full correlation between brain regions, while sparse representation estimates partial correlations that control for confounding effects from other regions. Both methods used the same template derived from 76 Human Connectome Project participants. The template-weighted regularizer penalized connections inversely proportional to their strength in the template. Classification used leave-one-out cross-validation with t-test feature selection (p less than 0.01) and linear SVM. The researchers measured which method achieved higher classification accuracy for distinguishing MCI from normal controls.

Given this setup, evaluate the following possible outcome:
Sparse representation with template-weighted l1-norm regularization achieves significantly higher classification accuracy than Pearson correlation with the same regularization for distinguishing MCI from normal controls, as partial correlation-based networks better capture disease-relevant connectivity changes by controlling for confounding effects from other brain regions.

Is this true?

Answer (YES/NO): YES